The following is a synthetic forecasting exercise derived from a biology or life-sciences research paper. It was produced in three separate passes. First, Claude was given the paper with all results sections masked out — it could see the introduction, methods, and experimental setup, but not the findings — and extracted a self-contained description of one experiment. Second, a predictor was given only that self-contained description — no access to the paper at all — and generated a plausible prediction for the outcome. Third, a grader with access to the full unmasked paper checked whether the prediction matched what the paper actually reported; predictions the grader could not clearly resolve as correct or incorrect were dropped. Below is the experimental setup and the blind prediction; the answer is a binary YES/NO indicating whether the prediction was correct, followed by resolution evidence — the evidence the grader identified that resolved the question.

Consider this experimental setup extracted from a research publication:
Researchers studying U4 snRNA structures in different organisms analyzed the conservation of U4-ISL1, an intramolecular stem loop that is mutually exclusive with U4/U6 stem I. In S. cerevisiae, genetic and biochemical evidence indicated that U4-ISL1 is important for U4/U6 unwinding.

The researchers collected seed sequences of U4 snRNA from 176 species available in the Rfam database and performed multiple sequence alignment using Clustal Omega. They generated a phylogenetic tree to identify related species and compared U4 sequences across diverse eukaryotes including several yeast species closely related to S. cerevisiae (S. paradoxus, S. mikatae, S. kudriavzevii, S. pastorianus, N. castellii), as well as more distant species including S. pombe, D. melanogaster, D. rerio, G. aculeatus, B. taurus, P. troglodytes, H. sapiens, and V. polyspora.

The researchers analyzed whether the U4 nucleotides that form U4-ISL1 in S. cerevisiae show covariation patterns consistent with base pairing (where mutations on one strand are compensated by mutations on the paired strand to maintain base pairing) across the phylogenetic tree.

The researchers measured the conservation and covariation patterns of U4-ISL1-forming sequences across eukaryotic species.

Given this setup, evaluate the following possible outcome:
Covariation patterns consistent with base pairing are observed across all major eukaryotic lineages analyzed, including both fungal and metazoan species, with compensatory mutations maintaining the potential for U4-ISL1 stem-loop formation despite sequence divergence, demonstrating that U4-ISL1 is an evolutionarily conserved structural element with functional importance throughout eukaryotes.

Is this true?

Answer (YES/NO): NO